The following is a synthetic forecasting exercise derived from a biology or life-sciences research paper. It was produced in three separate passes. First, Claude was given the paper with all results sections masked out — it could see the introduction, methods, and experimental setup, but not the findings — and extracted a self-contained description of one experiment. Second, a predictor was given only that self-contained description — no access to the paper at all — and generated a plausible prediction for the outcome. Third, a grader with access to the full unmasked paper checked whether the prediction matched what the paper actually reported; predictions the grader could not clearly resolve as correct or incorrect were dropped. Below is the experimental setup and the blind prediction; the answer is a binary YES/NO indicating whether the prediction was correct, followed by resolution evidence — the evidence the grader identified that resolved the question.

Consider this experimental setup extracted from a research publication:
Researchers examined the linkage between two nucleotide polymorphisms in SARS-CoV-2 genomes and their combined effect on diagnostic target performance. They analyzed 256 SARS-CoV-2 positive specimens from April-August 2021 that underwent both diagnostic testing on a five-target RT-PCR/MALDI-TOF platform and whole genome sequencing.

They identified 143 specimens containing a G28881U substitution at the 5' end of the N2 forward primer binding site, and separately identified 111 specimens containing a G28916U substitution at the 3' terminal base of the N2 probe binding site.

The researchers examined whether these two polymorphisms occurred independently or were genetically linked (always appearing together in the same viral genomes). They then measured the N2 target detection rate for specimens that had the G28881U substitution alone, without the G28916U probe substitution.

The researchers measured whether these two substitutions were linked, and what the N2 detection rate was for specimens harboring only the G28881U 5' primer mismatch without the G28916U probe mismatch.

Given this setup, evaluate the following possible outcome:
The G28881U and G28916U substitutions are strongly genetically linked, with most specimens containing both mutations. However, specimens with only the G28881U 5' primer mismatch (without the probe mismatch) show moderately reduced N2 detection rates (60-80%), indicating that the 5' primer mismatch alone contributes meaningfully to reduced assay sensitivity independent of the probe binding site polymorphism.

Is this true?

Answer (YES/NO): NO